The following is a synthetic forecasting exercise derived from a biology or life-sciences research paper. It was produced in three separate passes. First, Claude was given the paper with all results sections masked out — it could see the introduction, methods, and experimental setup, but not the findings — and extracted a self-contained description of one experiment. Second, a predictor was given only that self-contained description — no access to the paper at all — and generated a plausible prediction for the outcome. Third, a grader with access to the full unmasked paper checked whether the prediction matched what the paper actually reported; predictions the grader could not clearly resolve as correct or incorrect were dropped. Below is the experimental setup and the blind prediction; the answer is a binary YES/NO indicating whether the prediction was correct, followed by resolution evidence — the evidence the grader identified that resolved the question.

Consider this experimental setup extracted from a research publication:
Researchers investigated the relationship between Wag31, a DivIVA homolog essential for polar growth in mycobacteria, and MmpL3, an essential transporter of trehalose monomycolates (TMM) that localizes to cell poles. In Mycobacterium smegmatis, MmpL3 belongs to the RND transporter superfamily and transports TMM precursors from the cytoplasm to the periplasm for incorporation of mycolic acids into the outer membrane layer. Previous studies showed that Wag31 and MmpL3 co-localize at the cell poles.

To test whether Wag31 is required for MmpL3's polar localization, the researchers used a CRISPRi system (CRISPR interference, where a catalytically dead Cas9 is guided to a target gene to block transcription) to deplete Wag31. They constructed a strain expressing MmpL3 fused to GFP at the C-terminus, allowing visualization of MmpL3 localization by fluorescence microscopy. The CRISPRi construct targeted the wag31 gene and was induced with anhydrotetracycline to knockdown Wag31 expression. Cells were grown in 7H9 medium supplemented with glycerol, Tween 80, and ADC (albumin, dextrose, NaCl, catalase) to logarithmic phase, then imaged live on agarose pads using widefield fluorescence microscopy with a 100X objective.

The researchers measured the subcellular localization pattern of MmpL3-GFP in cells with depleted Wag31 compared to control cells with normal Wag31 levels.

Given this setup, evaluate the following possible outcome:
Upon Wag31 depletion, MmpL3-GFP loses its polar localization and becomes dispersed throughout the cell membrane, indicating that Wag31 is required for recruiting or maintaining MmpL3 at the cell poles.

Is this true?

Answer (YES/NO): YES